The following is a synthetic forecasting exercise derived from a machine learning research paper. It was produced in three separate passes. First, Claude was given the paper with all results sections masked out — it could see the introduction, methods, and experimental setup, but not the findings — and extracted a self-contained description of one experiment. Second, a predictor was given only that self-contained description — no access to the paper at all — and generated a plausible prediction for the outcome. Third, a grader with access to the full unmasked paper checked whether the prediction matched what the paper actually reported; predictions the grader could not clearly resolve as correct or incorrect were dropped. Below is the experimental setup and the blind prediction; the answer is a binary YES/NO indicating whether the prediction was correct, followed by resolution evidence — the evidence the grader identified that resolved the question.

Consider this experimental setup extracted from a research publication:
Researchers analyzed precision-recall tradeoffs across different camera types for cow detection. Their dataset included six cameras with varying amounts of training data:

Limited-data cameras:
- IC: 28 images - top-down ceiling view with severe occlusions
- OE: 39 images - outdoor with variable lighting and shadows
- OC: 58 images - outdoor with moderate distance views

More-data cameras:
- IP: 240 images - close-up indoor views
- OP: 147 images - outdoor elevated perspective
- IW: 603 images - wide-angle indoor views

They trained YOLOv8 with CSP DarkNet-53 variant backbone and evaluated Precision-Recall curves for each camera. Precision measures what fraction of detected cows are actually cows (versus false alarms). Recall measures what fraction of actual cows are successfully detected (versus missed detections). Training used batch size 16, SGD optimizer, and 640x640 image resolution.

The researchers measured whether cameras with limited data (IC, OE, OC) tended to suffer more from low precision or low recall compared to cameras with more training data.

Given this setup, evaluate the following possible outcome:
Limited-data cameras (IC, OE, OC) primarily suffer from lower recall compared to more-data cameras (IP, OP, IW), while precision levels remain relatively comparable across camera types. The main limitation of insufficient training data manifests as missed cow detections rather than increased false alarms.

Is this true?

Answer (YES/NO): NO